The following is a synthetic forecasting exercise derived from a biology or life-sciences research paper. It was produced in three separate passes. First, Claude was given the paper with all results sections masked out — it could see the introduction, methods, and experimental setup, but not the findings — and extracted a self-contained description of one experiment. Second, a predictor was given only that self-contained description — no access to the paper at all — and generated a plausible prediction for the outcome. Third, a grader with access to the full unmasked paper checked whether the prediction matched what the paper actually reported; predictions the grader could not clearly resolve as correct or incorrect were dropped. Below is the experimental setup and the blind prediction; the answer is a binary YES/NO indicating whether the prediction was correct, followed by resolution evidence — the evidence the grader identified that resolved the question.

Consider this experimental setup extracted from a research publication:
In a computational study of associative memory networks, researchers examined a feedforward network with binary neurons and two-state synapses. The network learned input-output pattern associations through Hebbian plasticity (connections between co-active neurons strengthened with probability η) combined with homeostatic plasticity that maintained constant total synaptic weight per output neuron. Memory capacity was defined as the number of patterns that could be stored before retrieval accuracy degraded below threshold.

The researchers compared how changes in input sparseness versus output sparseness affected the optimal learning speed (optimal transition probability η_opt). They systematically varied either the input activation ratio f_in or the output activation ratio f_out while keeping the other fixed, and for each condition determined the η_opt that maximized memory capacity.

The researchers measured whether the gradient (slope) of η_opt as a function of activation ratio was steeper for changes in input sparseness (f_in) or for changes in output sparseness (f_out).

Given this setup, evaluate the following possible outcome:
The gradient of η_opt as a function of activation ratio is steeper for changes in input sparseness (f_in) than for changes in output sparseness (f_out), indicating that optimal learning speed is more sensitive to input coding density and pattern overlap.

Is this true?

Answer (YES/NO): YES